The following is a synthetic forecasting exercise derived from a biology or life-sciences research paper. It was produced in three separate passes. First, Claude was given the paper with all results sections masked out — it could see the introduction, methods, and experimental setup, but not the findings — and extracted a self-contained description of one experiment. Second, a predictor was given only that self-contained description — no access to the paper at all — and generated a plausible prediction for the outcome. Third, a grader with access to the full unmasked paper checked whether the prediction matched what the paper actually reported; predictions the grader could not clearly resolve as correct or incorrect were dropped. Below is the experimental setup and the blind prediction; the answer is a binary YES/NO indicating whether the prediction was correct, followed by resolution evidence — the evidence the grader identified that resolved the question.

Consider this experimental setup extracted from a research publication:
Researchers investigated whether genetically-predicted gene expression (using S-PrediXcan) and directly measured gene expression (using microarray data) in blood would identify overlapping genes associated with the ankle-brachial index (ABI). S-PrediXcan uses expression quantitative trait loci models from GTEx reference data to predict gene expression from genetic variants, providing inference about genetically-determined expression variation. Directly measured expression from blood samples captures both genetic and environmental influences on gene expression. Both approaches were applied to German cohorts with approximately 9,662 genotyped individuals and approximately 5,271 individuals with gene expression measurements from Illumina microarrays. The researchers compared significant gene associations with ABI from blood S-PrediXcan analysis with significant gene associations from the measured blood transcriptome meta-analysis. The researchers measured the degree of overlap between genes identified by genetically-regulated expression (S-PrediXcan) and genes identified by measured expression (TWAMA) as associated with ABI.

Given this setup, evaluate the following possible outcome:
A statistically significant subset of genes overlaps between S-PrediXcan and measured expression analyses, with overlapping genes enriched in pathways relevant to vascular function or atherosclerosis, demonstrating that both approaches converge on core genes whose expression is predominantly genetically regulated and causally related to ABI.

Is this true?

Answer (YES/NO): NO